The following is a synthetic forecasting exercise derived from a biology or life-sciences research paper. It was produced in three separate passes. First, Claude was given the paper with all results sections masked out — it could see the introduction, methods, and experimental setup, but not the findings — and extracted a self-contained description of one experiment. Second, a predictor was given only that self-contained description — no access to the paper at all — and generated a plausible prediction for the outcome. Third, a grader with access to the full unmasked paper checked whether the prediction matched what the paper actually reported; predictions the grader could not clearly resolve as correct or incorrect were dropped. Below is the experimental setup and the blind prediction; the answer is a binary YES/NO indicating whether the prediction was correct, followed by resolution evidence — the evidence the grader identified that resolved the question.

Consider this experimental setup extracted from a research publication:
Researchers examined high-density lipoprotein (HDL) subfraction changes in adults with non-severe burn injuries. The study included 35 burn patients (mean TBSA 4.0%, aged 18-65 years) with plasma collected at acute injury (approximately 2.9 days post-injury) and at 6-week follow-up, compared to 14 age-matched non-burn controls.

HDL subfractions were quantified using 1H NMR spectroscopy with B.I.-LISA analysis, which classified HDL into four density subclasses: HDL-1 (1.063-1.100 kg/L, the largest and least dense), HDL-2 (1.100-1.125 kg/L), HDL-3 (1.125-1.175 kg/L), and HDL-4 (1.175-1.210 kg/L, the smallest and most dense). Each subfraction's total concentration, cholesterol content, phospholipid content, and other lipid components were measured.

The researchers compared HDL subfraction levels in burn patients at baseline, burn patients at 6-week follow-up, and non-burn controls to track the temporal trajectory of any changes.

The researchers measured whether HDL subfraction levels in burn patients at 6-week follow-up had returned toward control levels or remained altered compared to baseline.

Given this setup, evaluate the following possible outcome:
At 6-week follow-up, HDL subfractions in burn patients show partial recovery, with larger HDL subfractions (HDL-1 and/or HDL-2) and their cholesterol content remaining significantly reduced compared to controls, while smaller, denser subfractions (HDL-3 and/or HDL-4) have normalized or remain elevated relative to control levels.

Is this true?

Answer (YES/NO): NO